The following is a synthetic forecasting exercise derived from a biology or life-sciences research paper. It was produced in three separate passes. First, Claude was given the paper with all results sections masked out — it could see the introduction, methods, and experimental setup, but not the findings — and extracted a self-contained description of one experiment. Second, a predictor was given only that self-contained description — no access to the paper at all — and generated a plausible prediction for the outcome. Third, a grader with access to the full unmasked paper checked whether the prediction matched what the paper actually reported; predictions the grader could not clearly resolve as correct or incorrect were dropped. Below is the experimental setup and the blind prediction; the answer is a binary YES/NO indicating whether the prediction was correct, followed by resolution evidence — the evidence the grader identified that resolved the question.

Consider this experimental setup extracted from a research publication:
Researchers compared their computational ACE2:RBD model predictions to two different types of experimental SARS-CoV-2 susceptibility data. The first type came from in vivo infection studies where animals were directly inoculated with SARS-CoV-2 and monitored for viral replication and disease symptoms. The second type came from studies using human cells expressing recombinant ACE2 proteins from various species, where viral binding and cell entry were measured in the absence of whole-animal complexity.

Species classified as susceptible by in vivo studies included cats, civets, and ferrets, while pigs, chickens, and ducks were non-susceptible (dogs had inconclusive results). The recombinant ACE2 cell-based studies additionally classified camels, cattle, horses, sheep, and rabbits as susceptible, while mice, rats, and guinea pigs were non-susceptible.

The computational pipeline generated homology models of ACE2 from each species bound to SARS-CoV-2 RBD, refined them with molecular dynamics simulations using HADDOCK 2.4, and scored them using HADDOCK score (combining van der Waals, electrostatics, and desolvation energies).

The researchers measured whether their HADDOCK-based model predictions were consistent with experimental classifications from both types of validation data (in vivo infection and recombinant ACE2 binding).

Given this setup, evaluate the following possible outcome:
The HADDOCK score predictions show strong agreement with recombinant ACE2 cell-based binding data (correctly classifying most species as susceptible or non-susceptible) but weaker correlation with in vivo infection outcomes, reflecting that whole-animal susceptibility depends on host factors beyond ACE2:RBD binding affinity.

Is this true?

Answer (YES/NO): NO